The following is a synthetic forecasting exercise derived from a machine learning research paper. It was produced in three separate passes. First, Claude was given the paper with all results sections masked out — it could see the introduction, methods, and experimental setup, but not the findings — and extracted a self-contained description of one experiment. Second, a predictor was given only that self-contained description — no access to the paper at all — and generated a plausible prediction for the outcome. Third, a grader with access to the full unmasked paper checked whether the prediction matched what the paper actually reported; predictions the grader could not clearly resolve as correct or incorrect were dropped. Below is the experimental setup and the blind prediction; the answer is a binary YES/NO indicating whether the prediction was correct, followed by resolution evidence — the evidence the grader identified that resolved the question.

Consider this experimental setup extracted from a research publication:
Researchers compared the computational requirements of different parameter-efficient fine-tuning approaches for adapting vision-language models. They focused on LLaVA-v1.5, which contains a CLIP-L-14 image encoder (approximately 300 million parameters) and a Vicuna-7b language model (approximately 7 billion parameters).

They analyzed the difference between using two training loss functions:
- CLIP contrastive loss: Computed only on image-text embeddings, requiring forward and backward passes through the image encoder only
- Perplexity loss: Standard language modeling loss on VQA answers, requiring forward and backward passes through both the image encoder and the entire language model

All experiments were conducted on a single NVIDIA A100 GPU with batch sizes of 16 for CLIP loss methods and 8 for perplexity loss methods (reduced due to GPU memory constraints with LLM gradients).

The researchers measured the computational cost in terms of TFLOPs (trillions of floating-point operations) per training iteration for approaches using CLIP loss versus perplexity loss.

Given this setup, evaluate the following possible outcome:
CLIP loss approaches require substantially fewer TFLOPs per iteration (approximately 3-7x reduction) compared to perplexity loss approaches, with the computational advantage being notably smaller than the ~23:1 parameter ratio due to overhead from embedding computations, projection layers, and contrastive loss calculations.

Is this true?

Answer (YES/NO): NO